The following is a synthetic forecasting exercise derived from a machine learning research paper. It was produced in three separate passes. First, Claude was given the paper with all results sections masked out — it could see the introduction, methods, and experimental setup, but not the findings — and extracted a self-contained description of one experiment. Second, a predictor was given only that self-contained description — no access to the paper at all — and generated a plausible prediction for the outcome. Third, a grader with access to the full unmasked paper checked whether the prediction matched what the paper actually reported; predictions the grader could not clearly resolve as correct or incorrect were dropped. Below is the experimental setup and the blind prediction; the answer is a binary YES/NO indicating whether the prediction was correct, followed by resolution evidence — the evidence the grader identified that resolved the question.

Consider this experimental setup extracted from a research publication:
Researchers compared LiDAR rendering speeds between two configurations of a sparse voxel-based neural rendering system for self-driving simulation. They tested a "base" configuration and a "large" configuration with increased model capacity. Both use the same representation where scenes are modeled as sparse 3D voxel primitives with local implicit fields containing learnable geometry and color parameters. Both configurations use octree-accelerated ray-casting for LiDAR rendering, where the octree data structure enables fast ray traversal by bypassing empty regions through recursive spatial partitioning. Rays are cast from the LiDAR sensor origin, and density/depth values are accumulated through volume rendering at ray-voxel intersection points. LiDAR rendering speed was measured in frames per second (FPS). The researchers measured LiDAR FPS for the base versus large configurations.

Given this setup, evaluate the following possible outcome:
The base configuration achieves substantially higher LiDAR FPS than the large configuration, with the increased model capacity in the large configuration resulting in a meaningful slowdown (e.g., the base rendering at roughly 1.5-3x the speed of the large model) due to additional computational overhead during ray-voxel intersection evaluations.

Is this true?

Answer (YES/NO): YES